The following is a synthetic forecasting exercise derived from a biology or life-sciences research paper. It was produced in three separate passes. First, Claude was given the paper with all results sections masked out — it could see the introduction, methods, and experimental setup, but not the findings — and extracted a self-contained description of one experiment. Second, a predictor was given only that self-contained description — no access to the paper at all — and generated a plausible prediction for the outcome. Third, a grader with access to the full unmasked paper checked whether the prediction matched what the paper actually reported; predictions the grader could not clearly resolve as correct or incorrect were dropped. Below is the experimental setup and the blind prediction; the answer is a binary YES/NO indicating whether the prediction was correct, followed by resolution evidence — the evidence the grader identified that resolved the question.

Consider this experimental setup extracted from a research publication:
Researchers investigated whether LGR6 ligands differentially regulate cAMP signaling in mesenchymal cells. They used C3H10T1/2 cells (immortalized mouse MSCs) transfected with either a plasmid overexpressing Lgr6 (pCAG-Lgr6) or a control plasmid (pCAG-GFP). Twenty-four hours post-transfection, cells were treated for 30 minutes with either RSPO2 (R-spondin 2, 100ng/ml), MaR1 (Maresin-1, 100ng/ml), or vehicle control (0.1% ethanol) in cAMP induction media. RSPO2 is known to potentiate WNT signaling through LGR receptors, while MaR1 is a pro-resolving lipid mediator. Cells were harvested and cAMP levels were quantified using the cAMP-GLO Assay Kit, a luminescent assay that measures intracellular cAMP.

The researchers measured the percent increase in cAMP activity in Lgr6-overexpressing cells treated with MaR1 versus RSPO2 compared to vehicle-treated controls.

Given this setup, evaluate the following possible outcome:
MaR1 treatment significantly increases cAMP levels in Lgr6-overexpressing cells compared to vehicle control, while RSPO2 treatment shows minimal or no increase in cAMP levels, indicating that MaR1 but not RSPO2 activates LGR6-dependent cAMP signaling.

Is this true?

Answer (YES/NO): YES